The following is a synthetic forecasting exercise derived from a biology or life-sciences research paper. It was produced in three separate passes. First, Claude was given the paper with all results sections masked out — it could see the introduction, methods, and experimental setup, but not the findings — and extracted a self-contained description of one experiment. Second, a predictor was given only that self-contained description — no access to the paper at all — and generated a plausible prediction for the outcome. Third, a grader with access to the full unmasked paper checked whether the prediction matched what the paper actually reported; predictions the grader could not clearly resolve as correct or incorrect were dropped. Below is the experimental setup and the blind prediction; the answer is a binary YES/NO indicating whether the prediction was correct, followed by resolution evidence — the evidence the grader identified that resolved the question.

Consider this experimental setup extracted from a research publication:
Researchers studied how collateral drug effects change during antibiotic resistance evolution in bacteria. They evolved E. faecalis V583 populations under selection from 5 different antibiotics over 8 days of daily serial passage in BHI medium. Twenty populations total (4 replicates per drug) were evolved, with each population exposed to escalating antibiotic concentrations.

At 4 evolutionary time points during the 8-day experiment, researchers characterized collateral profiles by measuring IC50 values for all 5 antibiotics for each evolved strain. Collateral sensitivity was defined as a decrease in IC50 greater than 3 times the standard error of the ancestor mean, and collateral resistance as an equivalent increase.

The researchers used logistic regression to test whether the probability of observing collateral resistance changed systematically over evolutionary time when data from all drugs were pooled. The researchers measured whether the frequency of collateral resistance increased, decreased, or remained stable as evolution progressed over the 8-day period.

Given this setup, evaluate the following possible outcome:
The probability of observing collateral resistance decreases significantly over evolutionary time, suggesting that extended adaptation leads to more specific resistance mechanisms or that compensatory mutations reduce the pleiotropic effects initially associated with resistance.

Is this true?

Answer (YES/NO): YES